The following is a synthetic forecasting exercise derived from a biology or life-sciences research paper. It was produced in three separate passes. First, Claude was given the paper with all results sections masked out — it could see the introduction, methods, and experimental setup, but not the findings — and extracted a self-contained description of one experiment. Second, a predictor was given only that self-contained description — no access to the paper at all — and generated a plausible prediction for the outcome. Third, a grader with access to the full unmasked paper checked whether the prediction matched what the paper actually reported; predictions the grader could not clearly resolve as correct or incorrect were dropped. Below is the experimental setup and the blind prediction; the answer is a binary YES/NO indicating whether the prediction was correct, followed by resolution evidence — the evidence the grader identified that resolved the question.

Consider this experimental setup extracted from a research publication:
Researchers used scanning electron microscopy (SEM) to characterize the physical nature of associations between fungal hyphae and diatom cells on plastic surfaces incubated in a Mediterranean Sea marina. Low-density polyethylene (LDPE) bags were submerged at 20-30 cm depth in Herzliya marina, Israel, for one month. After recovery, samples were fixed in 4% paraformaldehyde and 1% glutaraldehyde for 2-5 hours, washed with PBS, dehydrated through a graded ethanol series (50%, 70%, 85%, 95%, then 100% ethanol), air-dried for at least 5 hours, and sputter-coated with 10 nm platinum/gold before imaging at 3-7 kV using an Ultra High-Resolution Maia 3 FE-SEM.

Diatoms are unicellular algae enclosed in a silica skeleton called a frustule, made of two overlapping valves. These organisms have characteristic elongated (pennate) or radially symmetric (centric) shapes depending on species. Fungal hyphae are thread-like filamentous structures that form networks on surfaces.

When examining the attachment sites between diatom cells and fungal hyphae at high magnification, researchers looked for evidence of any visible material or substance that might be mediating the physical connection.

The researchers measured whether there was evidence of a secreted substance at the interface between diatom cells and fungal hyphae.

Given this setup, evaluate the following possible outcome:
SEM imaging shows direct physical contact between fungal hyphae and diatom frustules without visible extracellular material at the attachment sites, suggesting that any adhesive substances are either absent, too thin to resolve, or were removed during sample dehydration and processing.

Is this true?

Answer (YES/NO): NO